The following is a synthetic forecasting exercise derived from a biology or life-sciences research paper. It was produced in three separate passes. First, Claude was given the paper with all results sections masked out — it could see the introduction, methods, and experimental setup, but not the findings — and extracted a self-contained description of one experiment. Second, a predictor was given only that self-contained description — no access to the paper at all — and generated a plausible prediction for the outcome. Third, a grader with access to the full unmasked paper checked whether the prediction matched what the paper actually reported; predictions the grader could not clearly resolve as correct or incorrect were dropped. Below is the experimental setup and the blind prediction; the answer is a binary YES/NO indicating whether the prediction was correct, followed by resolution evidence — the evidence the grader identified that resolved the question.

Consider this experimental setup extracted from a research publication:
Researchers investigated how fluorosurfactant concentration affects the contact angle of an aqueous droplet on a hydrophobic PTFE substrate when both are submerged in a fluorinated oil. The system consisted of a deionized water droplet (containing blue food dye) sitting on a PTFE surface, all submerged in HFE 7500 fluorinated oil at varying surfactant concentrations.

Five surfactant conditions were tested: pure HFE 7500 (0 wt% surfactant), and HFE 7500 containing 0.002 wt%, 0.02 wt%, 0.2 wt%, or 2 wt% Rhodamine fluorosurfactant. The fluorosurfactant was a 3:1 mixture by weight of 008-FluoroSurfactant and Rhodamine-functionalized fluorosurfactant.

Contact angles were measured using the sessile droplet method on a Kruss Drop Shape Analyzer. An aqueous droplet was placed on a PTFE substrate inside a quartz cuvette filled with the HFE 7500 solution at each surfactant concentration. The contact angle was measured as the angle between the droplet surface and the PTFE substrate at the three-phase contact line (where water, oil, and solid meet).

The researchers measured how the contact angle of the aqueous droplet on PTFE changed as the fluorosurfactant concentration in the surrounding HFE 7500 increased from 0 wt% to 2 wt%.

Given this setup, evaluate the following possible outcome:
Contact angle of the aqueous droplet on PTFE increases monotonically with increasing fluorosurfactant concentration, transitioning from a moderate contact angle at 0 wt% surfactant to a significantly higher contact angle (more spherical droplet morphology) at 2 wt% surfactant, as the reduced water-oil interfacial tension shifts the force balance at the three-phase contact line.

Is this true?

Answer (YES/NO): NO